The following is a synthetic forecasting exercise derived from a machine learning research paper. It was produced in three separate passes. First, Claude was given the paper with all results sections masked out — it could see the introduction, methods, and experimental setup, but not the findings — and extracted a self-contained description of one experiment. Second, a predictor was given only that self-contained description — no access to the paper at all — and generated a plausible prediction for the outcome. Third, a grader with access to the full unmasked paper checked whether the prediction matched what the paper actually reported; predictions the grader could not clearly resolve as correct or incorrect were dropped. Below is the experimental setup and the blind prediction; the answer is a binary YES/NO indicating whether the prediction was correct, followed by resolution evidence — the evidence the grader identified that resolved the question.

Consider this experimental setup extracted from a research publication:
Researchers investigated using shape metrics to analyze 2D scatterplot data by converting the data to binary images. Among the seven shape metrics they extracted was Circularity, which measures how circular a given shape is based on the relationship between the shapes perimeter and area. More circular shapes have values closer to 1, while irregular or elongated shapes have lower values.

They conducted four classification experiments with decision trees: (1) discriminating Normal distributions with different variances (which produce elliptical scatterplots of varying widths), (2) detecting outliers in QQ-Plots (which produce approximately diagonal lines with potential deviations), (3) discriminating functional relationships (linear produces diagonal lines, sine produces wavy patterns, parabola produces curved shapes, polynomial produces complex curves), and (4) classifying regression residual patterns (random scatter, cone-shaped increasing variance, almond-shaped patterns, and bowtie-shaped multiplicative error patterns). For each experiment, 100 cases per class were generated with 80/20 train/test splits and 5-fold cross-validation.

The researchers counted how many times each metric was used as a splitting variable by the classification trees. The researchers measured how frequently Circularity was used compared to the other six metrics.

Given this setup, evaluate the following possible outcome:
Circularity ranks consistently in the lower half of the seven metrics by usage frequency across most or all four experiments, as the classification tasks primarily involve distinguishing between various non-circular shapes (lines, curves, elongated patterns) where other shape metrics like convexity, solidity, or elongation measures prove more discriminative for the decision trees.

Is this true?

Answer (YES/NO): NO